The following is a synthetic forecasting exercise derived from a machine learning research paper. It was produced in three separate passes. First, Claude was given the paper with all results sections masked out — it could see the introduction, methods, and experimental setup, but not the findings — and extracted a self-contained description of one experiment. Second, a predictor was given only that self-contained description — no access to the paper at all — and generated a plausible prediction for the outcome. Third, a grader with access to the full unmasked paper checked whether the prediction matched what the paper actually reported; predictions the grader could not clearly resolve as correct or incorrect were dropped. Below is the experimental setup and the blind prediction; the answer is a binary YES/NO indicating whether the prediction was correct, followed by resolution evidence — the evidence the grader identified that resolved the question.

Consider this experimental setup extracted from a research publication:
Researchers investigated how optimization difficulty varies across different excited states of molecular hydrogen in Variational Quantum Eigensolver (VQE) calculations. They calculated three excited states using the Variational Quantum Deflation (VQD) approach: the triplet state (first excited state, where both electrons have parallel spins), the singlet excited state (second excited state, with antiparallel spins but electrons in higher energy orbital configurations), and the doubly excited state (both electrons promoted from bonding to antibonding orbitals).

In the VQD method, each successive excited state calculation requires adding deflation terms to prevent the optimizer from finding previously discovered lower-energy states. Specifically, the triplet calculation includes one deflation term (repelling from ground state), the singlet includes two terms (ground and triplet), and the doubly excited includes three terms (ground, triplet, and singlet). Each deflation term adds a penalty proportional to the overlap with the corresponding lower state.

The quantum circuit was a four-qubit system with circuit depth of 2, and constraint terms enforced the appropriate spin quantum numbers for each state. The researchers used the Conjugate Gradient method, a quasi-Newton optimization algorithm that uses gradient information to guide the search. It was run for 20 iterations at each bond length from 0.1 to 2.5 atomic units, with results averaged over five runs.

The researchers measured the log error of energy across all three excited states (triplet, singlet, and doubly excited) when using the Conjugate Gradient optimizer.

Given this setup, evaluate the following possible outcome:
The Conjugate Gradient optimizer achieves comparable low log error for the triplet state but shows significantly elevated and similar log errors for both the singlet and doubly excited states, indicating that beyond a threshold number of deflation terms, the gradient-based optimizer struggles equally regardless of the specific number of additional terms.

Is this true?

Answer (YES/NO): YES